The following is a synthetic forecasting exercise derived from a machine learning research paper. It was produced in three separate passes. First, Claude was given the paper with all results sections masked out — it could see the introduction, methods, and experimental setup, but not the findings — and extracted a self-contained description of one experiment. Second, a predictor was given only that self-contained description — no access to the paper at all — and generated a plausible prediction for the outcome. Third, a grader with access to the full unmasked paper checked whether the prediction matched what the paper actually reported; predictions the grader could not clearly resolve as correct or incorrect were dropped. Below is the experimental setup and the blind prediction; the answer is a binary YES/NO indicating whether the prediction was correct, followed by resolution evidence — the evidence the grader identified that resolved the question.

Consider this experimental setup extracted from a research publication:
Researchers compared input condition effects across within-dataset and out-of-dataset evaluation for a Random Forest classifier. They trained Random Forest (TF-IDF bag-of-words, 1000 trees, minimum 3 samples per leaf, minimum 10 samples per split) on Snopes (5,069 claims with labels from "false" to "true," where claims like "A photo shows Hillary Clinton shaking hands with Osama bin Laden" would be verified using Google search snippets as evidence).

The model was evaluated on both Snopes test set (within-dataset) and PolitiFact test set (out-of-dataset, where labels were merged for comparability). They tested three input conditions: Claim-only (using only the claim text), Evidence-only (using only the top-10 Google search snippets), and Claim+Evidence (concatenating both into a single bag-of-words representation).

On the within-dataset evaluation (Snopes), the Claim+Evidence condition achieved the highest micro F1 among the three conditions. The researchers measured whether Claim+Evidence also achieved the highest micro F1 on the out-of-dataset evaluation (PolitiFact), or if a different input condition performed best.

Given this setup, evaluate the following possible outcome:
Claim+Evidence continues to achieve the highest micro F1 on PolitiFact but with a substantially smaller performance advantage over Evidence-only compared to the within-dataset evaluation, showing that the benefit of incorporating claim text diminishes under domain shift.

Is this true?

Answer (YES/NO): NO